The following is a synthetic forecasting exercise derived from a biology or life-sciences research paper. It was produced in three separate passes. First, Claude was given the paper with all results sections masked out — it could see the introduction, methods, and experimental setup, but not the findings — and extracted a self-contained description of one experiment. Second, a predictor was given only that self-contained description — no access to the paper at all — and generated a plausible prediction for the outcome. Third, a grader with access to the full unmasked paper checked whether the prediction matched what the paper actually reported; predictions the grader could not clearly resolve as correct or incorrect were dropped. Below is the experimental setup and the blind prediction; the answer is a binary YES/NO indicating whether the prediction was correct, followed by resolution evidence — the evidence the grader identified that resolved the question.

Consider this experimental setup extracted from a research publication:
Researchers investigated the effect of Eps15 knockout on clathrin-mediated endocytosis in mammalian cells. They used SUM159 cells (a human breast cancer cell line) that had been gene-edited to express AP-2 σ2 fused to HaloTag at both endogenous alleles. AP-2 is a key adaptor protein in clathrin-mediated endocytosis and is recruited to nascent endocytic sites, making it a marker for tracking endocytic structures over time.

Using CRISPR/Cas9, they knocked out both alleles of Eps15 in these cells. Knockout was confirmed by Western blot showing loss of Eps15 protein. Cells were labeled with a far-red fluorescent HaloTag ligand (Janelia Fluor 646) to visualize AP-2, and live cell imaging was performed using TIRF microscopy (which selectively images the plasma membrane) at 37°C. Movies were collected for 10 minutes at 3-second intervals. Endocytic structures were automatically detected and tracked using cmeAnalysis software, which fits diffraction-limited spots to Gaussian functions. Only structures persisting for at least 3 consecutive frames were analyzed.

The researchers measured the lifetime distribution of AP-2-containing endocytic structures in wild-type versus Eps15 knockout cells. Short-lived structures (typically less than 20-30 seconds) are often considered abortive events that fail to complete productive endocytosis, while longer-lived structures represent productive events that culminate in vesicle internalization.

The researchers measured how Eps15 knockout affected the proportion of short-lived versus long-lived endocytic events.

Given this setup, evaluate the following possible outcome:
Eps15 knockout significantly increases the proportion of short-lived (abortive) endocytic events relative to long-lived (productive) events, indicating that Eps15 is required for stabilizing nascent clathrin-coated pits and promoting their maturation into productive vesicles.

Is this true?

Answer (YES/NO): YES